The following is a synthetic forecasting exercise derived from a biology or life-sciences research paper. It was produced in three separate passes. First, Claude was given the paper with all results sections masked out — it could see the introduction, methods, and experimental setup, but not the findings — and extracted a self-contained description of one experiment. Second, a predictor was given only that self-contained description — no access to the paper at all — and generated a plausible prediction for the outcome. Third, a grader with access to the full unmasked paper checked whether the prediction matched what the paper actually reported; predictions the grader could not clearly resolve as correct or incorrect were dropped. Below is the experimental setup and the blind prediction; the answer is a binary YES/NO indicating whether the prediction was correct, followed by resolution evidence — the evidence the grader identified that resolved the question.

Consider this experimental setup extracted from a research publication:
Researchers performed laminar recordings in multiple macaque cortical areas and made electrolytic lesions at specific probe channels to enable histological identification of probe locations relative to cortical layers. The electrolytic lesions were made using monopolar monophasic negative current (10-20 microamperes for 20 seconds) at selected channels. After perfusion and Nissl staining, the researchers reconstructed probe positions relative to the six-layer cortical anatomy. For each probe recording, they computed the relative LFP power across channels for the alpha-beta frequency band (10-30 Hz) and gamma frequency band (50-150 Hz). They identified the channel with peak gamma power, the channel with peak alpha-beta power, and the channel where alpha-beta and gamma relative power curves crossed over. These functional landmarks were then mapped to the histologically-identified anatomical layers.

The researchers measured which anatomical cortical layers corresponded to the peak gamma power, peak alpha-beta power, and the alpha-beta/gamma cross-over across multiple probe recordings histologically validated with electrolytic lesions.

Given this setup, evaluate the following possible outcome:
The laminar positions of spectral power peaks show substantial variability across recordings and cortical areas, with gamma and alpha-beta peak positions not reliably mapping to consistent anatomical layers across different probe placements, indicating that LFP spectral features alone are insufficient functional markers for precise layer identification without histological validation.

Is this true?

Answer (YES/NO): NO